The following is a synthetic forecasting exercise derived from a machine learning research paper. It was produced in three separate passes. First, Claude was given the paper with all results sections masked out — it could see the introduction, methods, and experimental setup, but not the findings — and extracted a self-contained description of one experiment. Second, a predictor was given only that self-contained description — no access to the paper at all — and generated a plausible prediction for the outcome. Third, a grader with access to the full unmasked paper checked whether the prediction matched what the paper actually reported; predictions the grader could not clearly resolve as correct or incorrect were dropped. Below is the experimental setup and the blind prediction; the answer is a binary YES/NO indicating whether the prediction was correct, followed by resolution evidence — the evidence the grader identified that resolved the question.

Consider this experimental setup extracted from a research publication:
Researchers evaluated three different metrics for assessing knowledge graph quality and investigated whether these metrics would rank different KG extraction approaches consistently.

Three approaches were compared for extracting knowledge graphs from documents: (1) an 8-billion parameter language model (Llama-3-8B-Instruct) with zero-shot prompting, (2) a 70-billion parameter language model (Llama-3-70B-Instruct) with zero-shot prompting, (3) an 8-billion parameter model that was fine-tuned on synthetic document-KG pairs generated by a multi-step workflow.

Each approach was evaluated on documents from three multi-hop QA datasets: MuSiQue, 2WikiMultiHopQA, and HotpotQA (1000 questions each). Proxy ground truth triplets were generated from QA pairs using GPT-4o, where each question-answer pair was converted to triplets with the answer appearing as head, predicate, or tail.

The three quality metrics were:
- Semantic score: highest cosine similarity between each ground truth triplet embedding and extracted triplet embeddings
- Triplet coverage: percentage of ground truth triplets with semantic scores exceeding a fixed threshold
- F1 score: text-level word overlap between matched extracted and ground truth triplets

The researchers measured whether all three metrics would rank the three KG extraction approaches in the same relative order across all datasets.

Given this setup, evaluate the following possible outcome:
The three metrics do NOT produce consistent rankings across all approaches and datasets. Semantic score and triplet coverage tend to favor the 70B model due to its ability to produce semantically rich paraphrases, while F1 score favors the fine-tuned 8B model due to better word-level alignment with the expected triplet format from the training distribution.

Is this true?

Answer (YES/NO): NO